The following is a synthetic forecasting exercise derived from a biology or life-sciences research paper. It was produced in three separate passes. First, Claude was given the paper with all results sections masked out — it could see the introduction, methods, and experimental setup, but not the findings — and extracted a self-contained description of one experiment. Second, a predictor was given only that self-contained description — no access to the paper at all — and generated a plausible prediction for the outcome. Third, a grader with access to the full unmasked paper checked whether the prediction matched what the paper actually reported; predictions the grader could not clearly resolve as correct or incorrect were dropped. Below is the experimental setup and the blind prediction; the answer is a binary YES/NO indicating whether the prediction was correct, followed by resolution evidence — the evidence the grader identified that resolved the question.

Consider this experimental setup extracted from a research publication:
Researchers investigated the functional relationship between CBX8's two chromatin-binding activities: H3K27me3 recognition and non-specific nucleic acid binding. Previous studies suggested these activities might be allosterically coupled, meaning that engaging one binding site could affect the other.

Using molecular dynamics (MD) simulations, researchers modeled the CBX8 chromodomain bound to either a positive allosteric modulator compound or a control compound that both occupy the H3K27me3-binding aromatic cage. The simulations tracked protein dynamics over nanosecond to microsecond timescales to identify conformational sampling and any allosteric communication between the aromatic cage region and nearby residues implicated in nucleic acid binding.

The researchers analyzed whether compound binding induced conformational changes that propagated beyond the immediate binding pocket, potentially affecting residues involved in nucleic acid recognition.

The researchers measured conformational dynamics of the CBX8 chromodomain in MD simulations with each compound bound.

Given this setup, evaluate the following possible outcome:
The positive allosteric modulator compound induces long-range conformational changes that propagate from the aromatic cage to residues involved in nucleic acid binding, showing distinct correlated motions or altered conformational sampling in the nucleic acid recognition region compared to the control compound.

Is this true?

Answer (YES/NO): YES